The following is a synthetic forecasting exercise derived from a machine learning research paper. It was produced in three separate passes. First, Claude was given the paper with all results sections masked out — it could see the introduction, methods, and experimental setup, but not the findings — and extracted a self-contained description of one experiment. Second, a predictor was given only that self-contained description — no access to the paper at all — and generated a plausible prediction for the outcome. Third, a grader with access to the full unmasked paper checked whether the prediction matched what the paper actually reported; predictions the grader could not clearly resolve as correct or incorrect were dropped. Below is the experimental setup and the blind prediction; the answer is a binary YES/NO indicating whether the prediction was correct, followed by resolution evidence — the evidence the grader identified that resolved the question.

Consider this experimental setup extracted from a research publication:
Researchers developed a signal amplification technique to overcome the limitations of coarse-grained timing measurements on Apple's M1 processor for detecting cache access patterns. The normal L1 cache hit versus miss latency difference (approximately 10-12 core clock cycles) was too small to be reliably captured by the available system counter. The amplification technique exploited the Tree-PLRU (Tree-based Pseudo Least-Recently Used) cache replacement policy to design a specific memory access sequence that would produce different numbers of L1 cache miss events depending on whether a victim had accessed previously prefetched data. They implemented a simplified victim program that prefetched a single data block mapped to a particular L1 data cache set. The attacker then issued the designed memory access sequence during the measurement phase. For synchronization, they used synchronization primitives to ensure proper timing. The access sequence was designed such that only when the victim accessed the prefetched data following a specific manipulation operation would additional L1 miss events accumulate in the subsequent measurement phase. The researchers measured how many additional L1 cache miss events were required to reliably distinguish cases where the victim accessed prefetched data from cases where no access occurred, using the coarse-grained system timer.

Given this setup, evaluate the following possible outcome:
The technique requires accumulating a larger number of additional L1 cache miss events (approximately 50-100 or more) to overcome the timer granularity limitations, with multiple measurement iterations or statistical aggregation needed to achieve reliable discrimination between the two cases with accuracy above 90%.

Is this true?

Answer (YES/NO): NO